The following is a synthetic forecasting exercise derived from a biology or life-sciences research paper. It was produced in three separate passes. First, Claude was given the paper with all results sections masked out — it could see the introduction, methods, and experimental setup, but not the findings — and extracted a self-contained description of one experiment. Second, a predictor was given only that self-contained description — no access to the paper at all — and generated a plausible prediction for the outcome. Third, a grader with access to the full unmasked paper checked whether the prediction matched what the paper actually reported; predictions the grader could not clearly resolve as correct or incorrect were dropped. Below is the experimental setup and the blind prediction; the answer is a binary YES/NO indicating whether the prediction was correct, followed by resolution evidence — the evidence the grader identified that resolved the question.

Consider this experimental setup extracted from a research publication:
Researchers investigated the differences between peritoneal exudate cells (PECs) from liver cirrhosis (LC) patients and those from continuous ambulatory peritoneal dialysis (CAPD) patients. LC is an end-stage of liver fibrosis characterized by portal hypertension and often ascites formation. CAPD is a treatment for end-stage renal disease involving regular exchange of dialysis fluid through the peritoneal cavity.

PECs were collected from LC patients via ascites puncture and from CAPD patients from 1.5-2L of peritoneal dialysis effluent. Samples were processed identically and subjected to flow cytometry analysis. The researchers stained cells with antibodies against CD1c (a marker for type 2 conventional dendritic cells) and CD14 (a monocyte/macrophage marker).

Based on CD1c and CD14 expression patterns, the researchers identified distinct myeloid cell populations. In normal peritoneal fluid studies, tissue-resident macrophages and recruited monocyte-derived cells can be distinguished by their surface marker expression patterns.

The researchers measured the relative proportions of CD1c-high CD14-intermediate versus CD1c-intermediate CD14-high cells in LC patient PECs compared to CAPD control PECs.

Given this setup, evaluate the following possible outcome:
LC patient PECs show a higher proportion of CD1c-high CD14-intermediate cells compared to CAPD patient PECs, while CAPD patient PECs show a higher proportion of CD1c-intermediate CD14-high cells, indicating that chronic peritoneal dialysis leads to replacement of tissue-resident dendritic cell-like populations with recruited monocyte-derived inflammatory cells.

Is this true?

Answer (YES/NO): NO